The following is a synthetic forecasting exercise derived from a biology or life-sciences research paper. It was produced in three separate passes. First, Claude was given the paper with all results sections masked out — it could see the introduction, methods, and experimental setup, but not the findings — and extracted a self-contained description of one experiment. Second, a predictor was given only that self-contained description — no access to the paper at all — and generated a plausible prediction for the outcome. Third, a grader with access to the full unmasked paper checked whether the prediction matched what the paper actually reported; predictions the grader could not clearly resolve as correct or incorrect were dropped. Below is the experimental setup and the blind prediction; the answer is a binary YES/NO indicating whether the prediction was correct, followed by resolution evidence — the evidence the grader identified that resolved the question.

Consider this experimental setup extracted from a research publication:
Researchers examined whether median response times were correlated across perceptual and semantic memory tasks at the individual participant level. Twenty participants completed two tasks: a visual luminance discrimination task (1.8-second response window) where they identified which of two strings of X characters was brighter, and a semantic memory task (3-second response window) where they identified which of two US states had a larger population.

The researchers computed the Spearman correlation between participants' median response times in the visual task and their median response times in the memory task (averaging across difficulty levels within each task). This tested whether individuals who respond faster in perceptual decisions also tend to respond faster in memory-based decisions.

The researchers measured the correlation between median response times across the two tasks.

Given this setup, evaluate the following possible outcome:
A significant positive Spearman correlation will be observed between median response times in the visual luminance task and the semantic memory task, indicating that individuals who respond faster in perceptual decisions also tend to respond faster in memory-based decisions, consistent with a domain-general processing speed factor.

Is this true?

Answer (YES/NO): NO